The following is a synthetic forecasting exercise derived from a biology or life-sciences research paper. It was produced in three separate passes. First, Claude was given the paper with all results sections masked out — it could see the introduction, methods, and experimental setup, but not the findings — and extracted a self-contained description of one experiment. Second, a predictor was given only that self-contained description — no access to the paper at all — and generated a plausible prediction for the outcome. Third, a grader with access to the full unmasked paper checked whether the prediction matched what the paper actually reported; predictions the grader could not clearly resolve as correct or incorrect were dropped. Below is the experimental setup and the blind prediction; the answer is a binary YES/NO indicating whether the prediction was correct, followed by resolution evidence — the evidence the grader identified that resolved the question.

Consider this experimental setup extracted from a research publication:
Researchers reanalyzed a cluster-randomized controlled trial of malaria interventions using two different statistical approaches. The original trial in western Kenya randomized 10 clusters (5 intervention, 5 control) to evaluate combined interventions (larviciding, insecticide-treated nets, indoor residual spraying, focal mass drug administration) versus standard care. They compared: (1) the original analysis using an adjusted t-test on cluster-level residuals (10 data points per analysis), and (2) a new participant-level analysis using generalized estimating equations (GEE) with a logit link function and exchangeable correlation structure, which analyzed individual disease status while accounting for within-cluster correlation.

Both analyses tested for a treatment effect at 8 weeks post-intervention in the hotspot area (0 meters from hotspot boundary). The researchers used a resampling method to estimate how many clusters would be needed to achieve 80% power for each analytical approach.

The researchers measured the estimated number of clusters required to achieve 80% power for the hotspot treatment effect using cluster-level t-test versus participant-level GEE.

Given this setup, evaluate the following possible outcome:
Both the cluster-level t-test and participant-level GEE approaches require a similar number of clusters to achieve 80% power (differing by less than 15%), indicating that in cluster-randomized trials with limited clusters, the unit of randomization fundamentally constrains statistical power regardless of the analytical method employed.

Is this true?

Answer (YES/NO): NO